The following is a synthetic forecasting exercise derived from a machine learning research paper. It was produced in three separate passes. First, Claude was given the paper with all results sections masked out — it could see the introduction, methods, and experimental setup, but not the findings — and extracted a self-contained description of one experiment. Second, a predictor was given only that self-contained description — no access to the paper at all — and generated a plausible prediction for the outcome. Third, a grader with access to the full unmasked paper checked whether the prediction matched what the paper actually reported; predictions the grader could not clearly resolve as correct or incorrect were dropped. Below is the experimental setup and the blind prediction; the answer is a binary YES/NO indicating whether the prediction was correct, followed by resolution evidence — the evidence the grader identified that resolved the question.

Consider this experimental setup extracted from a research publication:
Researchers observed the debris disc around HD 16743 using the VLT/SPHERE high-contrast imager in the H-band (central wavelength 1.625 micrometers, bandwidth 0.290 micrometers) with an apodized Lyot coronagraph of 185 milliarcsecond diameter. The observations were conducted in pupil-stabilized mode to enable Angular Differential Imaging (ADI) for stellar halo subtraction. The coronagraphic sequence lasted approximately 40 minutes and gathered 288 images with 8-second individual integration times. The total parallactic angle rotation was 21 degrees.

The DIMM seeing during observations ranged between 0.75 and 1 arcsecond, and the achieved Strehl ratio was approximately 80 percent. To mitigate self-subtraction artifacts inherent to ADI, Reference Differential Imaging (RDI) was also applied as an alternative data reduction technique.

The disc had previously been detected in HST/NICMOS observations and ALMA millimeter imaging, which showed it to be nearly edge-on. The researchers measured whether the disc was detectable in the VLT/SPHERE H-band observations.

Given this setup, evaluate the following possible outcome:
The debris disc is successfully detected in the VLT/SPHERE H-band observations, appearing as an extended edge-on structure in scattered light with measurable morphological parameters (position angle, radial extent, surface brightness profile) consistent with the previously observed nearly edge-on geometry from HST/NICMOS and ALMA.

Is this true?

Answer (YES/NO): NO